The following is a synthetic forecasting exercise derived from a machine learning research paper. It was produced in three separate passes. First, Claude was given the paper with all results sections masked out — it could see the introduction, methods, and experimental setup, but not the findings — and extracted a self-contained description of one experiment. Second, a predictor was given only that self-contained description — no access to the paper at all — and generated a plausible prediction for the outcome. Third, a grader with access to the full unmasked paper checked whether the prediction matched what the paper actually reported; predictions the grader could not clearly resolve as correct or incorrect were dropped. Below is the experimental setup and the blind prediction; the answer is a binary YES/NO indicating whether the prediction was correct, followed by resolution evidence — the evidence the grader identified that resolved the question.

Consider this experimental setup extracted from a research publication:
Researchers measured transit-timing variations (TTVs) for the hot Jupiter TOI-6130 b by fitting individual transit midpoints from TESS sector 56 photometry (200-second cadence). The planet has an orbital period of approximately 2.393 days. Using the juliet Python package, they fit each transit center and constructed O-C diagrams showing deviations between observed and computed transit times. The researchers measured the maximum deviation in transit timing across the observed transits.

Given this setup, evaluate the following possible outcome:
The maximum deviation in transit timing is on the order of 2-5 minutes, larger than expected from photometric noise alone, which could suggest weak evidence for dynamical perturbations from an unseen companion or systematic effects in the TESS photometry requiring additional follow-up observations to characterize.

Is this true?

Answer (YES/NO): NO